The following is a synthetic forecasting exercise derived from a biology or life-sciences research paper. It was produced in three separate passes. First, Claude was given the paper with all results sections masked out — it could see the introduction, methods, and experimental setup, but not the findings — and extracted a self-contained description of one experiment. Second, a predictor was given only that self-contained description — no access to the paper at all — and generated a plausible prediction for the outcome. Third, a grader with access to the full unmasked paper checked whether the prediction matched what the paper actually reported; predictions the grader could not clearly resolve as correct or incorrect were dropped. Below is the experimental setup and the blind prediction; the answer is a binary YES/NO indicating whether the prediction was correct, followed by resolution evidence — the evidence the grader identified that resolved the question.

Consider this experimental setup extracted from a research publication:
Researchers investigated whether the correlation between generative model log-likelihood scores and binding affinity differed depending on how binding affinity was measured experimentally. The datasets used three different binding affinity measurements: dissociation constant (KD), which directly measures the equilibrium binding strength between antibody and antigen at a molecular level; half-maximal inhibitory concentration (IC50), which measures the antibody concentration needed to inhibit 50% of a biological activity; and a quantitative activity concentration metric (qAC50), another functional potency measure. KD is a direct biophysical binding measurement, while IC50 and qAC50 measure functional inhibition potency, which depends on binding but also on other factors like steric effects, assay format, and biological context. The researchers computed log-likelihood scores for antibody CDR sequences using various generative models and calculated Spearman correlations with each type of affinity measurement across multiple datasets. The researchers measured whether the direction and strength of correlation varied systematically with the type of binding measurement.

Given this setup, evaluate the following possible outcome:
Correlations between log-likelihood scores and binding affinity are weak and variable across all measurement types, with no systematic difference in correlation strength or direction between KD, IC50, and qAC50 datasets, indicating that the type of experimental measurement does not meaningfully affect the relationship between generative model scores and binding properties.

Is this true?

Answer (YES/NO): NO